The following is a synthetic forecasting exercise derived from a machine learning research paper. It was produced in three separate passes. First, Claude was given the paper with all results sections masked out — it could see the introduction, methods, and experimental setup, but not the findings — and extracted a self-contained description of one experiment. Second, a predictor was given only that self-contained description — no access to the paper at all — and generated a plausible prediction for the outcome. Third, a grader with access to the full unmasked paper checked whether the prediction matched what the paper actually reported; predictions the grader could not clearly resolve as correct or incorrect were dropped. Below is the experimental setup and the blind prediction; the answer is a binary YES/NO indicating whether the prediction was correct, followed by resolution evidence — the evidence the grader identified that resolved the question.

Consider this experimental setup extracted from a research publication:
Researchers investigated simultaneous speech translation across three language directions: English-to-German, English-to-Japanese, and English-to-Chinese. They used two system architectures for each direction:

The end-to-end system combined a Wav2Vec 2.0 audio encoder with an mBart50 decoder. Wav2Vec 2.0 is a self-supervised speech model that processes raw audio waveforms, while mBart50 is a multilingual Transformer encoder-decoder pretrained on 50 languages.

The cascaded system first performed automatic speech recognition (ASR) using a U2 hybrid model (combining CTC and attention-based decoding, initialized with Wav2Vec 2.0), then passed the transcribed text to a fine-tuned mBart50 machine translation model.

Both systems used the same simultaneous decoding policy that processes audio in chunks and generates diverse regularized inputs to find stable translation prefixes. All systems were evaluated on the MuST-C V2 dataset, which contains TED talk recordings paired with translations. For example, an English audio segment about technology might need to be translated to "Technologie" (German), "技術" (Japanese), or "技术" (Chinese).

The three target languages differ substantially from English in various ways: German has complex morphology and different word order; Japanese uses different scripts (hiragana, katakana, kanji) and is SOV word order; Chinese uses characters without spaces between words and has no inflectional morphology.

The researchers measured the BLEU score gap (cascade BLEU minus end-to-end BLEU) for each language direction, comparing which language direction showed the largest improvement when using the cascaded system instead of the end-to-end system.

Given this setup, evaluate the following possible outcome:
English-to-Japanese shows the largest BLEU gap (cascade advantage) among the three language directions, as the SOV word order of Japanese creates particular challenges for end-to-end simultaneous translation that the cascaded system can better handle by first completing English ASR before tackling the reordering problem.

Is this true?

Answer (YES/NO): NO